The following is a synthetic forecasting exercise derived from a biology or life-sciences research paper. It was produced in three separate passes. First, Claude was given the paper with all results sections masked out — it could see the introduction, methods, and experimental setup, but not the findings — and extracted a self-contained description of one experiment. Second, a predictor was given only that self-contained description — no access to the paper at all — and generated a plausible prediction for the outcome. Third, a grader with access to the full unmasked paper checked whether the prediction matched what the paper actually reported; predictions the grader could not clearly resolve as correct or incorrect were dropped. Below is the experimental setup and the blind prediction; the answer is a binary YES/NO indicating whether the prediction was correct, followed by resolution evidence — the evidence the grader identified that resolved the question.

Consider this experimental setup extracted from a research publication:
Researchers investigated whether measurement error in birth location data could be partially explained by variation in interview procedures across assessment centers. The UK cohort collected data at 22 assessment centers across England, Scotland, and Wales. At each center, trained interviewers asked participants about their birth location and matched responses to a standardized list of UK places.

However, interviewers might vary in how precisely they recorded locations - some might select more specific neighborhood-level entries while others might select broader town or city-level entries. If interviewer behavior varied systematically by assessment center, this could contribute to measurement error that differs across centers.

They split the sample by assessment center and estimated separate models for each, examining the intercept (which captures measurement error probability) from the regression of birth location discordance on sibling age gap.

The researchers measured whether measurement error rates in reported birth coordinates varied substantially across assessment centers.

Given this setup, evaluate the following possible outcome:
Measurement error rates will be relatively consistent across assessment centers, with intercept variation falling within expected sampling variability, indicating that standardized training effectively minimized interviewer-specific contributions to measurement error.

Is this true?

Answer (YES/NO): NO